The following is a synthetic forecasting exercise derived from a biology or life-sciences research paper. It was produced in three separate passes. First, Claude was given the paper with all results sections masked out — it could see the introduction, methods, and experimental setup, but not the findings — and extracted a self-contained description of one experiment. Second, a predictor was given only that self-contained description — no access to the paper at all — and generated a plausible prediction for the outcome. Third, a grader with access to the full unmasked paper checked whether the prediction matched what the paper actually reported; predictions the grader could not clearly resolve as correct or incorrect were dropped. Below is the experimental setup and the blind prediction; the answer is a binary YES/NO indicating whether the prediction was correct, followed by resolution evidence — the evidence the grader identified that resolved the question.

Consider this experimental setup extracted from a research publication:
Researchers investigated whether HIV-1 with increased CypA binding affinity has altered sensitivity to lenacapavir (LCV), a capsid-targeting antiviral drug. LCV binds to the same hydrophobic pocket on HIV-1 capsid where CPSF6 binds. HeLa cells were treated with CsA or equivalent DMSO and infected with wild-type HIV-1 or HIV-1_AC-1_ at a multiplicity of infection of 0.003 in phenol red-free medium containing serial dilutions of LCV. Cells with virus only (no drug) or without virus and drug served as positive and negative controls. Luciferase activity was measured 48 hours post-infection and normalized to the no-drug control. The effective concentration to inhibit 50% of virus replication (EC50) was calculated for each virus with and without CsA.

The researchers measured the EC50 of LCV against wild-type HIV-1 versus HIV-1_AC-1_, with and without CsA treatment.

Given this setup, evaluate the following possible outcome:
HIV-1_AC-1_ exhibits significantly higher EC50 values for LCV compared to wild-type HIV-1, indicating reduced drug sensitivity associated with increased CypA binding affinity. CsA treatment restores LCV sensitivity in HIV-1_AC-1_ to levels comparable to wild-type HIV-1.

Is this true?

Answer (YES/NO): YES